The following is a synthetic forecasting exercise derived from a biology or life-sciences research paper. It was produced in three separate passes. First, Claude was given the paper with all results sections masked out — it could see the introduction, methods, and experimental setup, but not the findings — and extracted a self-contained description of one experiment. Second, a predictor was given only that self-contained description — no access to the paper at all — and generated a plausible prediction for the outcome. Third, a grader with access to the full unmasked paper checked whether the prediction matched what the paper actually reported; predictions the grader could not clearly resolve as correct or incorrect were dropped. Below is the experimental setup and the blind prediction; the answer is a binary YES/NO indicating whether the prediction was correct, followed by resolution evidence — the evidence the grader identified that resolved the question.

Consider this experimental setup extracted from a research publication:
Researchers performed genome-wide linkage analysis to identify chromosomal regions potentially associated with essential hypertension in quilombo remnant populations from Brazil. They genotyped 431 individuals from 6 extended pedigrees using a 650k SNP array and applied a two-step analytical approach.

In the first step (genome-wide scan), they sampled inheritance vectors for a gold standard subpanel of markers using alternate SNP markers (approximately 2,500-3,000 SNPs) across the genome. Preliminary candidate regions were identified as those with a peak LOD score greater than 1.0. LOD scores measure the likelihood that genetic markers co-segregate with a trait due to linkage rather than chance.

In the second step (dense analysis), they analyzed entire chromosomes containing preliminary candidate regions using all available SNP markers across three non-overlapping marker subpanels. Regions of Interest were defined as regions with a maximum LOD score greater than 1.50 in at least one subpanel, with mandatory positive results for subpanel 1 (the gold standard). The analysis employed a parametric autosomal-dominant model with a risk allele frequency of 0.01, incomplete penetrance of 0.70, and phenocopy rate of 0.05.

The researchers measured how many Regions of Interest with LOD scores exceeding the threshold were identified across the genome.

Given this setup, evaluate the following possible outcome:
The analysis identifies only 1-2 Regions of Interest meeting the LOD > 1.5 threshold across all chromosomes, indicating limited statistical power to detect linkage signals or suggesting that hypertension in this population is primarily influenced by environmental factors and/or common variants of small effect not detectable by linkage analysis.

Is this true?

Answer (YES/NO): NO